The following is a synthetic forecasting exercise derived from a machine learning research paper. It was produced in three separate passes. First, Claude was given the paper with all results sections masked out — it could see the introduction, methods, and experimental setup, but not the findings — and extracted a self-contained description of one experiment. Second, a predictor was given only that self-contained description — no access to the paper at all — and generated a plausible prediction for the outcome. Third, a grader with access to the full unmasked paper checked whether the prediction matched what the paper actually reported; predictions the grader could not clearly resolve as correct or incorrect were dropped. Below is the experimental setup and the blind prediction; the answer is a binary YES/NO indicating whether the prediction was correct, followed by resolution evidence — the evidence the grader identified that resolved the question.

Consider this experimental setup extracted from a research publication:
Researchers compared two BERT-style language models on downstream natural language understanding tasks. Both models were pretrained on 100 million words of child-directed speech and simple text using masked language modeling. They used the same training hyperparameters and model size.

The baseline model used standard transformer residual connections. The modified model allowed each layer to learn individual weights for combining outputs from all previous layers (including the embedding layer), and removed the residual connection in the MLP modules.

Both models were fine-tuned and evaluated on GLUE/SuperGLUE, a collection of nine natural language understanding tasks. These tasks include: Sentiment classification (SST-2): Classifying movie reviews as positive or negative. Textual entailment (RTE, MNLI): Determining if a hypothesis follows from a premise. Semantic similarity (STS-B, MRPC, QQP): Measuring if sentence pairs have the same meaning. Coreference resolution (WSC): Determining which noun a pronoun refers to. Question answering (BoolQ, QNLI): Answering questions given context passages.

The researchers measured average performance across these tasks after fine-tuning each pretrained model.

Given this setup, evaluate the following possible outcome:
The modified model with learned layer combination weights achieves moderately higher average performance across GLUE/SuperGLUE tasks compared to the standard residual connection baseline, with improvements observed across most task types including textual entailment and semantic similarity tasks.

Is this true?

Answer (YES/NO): NO